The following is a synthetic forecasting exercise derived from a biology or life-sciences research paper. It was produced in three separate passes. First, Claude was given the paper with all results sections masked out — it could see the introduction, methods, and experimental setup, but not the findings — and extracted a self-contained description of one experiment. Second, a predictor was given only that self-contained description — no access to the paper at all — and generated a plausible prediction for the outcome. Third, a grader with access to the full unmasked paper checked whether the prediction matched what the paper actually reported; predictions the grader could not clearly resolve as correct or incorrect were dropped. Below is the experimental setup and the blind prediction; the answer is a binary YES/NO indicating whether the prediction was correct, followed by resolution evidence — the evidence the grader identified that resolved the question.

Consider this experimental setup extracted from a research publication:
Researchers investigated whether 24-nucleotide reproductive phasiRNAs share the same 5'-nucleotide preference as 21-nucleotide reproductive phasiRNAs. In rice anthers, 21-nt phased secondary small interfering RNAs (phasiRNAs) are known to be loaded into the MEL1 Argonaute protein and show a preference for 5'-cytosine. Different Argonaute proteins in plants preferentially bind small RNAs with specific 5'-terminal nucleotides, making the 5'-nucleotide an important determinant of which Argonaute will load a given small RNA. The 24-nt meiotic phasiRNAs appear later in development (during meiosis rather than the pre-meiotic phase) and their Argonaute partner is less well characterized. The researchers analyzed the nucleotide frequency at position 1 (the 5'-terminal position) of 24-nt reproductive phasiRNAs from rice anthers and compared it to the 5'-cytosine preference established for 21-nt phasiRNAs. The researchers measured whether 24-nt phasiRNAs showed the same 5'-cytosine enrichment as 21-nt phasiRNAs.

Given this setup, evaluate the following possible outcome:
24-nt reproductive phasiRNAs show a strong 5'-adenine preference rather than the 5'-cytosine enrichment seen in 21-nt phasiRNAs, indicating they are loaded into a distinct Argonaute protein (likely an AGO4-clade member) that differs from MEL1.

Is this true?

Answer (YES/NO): NO